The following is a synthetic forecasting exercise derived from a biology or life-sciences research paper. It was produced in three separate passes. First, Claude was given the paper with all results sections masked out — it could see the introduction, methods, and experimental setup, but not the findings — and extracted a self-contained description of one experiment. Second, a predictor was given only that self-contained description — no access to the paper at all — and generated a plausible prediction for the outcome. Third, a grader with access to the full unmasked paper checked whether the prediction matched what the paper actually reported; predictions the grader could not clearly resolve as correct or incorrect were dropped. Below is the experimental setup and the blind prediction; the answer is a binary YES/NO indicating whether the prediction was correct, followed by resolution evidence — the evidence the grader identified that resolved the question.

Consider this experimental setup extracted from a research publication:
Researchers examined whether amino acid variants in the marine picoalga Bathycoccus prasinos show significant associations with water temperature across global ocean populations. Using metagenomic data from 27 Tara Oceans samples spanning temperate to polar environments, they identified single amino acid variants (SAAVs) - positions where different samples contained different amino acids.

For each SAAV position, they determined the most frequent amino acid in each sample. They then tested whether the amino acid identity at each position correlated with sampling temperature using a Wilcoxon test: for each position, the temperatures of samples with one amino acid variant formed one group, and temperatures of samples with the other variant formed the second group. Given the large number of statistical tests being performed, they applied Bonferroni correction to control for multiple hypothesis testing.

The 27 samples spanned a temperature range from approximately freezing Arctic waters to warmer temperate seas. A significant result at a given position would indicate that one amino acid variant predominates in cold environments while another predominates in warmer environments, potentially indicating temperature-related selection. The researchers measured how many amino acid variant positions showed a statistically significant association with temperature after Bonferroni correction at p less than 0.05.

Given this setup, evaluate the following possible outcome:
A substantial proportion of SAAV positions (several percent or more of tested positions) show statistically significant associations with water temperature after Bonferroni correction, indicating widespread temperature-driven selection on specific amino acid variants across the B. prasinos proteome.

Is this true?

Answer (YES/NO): NO